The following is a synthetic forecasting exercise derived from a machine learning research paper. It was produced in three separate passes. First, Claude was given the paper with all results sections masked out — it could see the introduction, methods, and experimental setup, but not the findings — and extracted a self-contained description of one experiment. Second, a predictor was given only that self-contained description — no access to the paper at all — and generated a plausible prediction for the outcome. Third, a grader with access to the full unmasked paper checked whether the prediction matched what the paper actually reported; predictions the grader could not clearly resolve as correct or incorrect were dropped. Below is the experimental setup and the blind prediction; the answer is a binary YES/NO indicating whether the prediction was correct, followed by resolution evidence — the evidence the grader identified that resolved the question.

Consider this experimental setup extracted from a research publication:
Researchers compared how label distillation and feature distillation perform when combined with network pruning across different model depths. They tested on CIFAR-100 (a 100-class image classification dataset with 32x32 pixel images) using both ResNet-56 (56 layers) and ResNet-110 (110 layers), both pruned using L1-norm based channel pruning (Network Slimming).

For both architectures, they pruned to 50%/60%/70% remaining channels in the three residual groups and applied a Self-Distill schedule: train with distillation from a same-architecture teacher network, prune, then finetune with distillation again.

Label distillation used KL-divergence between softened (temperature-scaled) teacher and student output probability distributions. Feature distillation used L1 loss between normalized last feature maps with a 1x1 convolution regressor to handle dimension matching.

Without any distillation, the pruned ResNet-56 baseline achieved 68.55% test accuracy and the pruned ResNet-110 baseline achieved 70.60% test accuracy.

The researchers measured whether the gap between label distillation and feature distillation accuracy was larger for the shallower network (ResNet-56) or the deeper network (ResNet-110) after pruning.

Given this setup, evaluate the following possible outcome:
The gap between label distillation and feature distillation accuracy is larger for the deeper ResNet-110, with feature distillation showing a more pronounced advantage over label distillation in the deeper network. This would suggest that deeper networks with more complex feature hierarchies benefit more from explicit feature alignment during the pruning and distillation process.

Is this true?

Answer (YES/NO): NO